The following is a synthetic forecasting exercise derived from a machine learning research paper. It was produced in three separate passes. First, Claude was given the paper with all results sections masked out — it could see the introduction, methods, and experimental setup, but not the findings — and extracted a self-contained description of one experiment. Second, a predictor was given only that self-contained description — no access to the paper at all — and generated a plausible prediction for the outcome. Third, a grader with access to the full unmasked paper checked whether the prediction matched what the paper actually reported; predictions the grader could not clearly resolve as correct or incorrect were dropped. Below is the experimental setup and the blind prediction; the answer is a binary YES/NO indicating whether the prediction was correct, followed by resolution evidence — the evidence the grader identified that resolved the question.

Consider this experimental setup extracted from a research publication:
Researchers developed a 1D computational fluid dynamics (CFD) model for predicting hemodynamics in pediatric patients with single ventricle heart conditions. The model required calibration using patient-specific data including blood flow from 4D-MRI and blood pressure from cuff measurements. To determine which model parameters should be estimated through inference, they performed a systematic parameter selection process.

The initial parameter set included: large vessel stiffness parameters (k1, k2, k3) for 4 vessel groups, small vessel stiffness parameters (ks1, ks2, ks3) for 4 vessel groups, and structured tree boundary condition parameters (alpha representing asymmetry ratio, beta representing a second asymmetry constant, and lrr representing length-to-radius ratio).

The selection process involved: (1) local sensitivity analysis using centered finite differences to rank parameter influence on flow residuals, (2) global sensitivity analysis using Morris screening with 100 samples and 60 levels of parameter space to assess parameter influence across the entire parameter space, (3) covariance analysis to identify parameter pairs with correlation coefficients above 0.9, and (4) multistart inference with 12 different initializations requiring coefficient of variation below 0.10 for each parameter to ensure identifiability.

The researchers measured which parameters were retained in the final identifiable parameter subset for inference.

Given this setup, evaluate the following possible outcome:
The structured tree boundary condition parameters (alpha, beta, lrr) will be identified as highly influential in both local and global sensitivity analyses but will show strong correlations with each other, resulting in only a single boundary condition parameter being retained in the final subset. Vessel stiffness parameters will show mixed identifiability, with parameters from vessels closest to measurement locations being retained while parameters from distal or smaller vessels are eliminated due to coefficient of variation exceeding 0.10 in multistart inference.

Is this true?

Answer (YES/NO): NO